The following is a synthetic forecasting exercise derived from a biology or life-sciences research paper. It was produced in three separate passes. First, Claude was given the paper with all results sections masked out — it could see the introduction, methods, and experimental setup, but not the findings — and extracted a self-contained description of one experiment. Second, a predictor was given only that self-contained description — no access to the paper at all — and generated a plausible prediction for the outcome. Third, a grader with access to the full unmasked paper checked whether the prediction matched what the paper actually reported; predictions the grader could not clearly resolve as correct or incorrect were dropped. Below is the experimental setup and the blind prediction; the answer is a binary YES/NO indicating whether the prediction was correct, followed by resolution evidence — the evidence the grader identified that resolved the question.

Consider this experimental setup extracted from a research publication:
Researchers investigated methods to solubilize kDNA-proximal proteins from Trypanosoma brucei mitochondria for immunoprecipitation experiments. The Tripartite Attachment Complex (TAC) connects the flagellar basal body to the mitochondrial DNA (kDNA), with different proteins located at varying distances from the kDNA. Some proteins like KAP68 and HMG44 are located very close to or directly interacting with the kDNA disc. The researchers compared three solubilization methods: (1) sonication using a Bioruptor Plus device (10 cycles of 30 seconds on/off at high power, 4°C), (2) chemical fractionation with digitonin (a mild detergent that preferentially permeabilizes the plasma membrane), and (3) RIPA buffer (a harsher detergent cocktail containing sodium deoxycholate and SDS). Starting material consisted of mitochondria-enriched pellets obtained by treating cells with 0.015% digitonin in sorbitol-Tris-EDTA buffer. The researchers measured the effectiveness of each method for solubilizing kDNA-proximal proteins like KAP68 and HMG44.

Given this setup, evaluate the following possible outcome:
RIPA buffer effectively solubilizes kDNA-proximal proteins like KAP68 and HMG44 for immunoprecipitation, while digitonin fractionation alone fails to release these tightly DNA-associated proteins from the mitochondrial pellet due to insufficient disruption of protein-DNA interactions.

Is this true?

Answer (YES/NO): NO